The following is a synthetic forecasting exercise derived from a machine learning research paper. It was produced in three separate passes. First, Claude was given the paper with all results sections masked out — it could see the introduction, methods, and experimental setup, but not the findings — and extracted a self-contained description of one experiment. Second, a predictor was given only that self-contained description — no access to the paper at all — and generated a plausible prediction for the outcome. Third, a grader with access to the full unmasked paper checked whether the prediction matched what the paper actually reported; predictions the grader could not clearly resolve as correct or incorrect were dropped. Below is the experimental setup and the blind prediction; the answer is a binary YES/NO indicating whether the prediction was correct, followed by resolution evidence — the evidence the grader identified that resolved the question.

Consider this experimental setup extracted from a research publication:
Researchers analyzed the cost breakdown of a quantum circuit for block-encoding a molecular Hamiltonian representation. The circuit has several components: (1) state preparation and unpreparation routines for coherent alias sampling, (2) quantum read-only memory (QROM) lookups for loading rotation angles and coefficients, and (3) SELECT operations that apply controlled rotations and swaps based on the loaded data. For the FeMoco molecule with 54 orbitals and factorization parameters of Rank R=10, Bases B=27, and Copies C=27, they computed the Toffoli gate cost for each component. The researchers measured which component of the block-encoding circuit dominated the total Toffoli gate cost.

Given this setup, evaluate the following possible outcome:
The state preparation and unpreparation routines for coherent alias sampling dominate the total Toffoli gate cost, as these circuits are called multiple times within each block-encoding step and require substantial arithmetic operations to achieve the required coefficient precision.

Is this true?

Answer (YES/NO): NO